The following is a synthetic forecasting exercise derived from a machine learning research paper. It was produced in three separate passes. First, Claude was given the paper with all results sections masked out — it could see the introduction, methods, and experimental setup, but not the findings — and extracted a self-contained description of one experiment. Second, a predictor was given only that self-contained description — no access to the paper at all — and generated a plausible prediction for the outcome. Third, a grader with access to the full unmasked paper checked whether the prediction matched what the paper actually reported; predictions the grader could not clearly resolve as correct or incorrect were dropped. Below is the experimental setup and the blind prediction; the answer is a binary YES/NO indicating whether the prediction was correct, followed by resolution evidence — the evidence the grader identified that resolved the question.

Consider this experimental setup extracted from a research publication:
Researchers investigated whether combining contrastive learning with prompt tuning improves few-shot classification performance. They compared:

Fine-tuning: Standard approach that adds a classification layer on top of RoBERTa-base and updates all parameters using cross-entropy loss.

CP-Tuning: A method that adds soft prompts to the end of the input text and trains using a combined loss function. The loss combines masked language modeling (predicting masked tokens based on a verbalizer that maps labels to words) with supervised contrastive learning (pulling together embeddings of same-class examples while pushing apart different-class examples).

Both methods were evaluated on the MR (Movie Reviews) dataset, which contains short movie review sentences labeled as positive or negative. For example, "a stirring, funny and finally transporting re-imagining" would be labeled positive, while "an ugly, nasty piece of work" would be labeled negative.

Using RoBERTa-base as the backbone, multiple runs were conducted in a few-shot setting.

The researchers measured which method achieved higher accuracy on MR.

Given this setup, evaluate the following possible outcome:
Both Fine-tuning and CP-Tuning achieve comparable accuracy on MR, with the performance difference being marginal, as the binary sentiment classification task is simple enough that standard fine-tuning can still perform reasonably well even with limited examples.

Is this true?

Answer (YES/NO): YES